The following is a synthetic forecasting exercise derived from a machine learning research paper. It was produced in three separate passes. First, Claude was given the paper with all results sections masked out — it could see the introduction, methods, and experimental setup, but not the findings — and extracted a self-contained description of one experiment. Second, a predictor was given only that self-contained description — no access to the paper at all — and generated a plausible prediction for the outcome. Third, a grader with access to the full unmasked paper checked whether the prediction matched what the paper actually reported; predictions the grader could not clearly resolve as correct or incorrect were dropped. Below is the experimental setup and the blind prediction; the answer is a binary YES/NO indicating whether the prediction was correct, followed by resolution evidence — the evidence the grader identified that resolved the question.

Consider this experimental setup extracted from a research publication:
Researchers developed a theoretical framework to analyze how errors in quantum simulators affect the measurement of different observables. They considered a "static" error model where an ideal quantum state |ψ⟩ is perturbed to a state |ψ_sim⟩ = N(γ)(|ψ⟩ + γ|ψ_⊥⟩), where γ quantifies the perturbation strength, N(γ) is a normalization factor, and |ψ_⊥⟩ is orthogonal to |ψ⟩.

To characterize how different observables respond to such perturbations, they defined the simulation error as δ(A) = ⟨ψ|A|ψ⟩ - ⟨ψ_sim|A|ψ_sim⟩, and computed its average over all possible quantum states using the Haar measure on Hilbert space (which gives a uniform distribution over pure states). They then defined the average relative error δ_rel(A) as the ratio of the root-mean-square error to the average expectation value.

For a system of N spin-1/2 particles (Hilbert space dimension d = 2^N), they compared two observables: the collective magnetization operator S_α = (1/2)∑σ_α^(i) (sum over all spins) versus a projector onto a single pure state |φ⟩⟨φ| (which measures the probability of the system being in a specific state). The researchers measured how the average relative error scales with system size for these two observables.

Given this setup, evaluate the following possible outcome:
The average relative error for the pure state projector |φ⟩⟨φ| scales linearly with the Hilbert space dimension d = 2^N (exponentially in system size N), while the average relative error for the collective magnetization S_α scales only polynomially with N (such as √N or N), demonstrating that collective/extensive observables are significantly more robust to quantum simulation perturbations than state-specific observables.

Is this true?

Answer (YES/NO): NO